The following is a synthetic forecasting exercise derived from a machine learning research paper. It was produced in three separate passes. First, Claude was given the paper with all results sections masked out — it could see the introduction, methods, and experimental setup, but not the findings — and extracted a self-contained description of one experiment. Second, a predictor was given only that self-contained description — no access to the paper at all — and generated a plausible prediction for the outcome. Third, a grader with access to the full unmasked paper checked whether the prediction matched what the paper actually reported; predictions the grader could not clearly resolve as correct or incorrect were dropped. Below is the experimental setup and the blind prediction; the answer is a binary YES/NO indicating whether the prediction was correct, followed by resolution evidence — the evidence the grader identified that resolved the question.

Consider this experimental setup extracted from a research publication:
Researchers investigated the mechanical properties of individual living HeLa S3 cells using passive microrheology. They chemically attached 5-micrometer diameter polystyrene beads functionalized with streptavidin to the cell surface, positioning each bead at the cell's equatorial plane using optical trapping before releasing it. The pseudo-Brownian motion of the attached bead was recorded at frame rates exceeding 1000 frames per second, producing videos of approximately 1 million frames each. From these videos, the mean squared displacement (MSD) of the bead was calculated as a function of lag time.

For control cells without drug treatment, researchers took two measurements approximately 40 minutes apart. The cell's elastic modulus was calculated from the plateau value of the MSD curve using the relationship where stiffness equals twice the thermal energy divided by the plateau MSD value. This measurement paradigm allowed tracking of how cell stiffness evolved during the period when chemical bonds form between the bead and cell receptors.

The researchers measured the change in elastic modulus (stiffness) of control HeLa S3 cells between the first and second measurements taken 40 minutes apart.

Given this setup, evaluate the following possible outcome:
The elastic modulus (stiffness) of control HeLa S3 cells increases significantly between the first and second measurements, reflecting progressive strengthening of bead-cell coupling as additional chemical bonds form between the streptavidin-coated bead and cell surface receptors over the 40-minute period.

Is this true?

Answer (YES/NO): NO